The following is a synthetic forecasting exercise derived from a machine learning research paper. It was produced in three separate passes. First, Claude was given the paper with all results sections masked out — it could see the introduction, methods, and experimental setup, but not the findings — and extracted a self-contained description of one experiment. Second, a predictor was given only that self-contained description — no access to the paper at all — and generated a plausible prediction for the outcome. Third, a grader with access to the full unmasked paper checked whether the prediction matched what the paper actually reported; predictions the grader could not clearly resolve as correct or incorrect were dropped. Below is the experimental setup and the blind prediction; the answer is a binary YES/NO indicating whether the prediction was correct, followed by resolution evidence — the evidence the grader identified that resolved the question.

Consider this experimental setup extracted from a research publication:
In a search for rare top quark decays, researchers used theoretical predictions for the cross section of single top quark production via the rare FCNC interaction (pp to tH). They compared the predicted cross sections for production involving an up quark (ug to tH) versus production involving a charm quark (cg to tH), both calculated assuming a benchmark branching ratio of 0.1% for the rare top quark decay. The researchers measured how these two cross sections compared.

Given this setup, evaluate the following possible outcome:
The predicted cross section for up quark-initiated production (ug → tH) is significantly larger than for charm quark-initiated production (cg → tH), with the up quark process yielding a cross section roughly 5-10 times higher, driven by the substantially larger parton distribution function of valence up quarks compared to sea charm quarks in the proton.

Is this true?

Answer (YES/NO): YES